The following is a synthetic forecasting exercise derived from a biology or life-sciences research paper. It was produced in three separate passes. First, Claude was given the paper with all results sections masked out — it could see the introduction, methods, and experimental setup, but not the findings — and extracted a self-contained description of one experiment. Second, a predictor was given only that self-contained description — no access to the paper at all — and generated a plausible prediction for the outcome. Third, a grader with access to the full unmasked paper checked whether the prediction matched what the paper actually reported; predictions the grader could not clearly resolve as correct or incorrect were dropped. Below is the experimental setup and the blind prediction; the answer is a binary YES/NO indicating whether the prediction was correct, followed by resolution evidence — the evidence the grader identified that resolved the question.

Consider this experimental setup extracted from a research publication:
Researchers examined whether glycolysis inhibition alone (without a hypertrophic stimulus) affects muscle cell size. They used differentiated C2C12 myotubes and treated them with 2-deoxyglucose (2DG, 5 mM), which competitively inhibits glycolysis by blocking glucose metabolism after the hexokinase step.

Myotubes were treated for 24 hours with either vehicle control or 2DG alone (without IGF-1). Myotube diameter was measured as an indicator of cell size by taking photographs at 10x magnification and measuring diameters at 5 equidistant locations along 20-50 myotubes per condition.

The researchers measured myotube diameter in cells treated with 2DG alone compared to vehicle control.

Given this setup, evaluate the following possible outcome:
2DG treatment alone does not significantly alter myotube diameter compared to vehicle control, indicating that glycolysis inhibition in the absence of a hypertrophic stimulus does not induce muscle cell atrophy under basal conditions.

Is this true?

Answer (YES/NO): NO